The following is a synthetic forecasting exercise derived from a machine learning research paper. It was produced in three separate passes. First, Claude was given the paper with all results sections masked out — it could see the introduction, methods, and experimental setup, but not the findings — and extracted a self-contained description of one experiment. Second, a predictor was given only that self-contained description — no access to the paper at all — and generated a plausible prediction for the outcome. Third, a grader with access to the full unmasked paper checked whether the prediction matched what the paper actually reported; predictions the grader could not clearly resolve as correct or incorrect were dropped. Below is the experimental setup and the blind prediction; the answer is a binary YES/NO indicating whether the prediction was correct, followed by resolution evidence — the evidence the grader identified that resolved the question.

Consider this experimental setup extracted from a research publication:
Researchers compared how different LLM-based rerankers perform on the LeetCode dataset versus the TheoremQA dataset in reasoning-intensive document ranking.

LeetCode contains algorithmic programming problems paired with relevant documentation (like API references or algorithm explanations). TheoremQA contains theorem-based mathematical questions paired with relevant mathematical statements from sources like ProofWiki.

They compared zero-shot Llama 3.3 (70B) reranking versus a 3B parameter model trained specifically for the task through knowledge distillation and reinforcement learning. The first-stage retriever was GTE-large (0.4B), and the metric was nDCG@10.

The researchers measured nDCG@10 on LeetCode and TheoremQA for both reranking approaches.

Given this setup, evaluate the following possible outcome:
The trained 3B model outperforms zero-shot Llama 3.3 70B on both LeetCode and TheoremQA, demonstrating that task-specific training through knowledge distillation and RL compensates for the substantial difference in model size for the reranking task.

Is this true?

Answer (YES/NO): NO